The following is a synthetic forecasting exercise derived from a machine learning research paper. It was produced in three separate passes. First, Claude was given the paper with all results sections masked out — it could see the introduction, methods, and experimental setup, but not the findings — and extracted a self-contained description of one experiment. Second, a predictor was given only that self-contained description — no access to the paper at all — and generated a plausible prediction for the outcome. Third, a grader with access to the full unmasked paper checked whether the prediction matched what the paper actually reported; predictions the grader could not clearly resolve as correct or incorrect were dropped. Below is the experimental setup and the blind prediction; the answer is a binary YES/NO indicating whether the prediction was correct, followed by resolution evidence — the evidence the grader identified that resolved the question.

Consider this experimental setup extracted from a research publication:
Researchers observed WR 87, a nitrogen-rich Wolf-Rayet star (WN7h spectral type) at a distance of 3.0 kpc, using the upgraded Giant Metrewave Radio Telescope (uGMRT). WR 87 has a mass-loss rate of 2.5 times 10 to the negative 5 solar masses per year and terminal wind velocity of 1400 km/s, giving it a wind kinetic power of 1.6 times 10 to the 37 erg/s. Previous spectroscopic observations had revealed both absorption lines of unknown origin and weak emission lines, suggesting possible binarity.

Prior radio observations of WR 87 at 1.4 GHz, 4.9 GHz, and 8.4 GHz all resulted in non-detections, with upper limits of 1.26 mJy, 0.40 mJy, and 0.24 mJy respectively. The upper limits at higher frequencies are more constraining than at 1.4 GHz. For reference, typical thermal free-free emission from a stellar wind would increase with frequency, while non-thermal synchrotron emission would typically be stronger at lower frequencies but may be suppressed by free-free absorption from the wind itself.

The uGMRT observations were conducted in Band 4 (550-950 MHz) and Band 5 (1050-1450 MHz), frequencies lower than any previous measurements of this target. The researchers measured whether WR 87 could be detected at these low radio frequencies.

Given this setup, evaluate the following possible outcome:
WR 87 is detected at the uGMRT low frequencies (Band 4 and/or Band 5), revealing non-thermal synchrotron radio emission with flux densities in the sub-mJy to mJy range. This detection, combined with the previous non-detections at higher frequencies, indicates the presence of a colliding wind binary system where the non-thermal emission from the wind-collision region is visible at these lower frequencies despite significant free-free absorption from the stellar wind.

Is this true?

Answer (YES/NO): NO